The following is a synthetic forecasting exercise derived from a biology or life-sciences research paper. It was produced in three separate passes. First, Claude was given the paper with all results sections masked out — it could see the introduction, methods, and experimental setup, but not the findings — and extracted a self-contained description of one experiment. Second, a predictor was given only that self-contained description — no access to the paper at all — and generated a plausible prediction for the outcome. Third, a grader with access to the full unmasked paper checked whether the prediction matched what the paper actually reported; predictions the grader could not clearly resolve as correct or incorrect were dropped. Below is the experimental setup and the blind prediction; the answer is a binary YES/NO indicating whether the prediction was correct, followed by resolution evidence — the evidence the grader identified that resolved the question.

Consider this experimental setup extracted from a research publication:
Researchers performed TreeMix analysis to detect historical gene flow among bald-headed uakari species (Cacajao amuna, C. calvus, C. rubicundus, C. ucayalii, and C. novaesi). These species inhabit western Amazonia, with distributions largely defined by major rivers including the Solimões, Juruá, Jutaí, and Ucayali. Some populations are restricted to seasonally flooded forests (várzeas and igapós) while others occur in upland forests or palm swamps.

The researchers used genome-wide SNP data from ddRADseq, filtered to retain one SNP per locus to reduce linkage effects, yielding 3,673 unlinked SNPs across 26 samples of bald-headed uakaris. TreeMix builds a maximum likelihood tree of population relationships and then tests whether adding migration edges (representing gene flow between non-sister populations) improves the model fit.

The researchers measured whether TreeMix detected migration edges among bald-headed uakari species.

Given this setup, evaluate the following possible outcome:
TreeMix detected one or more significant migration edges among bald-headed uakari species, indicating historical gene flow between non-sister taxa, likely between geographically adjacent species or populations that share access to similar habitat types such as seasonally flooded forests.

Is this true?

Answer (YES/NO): YES